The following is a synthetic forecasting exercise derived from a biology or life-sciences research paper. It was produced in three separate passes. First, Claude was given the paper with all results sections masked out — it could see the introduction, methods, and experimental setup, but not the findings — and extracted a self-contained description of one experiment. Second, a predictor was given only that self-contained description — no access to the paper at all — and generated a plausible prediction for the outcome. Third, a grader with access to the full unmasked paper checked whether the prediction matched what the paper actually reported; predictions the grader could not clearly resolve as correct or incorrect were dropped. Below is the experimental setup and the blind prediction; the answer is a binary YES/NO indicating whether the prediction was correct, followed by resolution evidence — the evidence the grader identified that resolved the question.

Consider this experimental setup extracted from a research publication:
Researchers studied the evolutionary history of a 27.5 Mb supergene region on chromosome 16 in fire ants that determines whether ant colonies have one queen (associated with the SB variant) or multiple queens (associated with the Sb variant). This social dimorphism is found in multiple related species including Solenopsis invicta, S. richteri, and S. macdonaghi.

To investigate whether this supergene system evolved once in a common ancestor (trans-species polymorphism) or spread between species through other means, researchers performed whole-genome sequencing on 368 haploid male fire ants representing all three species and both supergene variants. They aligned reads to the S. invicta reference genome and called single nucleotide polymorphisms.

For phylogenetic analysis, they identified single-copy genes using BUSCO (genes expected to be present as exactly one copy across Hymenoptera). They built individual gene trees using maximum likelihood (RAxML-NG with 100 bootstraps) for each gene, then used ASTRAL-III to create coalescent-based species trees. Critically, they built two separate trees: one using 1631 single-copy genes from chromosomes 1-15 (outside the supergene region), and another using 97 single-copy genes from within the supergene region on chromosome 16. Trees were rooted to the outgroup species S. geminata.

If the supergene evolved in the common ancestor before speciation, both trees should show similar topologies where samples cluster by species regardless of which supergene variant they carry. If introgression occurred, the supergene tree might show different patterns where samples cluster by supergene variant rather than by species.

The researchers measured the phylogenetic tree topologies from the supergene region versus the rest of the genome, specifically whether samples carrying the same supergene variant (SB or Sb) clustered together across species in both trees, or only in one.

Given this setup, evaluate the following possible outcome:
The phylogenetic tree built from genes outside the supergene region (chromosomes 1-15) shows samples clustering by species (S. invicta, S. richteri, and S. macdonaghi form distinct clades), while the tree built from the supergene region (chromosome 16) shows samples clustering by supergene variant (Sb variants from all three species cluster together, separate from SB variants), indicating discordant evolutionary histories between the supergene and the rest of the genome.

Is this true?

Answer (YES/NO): NO